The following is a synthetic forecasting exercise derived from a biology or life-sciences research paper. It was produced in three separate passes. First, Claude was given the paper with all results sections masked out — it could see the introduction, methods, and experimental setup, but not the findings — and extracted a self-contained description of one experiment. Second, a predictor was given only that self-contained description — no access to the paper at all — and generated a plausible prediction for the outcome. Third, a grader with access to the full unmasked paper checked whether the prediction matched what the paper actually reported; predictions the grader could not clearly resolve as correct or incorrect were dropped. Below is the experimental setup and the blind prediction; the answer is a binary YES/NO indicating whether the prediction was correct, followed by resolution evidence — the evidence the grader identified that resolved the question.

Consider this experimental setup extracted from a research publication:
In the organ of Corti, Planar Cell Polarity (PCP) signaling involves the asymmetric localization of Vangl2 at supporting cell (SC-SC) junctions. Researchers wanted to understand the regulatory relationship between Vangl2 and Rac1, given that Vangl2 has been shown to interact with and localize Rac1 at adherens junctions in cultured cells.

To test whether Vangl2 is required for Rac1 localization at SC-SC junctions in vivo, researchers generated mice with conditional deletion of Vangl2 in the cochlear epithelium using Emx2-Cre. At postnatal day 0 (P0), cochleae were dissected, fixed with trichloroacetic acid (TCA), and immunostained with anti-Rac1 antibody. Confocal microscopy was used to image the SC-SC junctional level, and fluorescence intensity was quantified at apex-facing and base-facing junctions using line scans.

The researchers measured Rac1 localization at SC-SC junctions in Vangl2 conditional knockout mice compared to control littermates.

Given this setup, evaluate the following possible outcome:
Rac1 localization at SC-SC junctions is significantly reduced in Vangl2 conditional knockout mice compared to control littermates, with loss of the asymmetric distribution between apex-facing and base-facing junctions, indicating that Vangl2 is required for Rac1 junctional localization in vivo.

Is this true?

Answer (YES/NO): NO